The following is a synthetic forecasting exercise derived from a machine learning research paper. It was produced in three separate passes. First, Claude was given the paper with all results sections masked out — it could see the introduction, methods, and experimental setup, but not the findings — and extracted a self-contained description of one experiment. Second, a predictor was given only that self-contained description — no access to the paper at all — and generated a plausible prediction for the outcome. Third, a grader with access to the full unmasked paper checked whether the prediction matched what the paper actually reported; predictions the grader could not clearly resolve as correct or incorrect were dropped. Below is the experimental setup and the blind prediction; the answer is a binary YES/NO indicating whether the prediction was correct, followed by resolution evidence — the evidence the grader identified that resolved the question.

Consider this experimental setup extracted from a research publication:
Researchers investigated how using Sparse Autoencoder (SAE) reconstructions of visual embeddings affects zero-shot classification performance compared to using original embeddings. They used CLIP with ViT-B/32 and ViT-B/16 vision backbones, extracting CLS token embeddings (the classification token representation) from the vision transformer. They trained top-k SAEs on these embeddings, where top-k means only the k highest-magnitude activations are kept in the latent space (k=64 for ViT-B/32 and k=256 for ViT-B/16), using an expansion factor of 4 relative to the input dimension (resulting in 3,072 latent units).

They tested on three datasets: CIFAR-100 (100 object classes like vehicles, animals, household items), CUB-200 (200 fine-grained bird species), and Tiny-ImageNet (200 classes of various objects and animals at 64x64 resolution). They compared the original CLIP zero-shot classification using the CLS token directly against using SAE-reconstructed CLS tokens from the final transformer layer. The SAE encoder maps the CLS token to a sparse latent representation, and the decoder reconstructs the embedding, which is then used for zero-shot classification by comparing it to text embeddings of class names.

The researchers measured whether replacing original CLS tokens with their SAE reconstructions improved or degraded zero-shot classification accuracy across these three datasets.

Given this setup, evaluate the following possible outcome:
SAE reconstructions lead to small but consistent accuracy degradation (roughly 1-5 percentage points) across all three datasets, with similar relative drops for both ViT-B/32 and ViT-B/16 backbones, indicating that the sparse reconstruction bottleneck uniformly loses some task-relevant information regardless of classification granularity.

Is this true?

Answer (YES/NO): NO